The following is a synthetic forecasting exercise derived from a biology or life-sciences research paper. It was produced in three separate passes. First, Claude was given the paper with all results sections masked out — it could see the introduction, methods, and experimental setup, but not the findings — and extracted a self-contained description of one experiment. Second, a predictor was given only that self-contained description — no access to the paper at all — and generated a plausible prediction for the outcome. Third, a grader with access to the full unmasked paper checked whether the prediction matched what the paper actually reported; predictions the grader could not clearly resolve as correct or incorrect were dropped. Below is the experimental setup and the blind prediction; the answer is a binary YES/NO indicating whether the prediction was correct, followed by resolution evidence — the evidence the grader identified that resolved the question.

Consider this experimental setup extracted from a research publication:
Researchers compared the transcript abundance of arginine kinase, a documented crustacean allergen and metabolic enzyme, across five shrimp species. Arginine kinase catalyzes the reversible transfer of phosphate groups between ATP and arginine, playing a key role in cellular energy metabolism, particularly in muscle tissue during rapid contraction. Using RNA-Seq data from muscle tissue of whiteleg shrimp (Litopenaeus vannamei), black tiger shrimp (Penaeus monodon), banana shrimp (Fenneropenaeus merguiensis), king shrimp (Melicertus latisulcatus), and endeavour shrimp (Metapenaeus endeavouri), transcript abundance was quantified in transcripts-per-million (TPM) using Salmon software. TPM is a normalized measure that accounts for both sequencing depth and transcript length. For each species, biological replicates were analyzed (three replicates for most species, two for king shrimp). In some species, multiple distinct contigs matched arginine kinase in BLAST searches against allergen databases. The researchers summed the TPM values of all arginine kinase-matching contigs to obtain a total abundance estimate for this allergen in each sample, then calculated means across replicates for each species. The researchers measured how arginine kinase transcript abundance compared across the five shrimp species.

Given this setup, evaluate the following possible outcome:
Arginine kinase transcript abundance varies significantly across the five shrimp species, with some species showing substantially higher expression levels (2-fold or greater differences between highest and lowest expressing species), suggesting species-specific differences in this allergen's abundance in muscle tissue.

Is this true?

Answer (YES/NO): YES